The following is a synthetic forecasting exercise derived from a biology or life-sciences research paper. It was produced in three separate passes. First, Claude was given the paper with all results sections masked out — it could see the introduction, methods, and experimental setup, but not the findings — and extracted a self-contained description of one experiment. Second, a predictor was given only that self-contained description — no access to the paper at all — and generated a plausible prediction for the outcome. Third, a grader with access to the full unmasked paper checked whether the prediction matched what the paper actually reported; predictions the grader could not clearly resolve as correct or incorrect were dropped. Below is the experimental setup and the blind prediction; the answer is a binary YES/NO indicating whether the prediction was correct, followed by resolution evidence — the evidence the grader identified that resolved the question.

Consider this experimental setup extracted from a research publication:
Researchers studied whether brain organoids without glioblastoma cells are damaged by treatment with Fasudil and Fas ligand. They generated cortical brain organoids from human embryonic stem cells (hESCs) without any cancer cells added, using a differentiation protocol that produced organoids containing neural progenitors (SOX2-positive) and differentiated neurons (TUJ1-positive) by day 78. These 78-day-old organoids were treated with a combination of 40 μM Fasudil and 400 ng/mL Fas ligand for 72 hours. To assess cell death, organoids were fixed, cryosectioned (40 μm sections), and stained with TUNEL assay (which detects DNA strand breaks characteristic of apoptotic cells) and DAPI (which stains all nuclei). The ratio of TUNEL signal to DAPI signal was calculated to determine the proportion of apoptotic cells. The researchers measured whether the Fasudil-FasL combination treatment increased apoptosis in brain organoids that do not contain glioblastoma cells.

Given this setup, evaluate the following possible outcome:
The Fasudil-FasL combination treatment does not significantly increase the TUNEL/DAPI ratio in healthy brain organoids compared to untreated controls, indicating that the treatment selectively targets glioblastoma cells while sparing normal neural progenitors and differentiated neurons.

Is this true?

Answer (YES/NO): YES